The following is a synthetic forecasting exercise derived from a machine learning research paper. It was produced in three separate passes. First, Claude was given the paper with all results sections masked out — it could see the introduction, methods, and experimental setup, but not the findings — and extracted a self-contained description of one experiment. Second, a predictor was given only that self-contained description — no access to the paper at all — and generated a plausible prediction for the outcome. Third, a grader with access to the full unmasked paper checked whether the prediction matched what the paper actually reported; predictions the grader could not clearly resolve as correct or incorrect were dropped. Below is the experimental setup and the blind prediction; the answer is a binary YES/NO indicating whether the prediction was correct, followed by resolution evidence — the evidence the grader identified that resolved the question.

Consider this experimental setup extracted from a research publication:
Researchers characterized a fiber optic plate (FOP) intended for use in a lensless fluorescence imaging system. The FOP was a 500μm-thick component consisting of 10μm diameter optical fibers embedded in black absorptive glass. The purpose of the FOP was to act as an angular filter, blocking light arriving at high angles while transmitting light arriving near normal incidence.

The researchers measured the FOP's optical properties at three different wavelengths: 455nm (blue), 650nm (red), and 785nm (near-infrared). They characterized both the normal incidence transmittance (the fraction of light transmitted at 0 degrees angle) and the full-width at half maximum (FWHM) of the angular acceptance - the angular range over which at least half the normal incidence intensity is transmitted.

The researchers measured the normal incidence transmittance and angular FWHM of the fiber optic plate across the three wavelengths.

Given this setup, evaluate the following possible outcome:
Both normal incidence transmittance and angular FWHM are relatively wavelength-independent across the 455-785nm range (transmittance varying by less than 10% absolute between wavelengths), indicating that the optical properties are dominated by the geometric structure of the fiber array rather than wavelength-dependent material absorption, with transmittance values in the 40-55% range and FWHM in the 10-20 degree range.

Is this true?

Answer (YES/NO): NO